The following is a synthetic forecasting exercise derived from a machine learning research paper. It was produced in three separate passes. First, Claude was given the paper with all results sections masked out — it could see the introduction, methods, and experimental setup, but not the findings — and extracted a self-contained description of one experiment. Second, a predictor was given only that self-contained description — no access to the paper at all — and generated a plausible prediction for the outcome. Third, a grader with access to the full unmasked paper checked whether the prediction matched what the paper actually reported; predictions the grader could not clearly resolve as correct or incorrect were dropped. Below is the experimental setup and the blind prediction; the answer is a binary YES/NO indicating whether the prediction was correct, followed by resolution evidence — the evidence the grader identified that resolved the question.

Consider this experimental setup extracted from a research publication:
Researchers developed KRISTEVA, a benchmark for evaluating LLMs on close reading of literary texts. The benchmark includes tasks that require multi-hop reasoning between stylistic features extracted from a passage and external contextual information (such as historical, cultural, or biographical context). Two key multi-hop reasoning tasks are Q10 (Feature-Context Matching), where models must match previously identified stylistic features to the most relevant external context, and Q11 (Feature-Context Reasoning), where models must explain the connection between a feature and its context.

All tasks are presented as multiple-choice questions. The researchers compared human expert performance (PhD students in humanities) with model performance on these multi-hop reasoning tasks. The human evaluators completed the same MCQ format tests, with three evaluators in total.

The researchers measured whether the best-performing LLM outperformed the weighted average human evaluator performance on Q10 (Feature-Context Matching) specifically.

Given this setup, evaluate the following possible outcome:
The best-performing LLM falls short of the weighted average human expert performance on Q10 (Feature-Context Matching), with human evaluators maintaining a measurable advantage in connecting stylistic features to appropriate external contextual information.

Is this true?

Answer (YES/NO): YES